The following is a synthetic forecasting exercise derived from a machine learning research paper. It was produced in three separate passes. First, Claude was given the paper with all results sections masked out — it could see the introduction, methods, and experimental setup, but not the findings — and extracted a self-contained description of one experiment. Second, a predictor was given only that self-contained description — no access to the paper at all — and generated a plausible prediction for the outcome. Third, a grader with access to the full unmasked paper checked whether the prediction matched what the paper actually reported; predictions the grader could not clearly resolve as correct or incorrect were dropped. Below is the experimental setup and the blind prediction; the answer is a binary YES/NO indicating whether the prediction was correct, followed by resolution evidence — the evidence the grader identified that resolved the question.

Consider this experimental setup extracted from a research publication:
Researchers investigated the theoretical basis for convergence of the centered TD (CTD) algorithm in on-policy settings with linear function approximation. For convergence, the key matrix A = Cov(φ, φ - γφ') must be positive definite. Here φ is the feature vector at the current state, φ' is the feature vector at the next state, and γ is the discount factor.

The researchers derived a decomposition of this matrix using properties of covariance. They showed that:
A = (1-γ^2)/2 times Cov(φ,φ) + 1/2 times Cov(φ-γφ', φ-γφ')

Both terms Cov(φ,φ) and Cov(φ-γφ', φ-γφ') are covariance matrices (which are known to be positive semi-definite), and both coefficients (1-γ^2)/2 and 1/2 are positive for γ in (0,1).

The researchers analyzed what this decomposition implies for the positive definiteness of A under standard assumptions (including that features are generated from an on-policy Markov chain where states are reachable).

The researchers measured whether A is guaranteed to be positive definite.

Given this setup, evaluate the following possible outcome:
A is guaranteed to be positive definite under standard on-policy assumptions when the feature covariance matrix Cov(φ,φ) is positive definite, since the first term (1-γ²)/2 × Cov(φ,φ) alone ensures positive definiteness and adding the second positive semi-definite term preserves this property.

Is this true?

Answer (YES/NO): NO